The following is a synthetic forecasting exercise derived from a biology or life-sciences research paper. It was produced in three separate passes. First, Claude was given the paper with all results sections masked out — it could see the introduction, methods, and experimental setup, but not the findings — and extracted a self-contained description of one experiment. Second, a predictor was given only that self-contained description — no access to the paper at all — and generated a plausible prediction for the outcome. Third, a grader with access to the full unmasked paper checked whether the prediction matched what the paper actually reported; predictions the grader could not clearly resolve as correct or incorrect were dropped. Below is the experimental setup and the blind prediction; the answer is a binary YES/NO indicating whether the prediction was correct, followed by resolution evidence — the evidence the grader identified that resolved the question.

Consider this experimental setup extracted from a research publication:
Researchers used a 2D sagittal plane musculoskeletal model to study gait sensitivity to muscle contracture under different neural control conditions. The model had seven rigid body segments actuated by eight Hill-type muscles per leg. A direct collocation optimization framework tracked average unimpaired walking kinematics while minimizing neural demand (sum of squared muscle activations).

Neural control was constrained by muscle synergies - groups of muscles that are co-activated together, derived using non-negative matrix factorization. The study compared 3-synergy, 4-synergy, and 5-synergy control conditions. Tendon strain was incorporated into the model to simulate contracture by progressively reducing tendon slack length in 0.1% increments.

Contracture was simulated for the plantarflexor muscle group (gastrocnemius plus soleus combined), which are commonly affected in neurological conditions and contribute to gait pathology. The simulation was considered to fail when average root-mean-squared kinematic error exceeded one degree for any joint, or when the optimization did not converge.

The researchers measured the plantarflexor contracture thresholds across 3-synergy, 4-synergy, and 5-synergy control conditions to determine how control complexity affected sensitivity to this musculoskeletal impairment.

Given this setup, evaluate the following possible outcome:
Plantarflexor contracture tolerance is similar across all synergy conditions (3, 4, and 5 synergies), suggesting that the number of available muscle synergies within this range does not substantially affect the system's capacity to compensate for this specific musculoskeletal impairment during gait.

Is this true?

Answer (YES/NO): NO